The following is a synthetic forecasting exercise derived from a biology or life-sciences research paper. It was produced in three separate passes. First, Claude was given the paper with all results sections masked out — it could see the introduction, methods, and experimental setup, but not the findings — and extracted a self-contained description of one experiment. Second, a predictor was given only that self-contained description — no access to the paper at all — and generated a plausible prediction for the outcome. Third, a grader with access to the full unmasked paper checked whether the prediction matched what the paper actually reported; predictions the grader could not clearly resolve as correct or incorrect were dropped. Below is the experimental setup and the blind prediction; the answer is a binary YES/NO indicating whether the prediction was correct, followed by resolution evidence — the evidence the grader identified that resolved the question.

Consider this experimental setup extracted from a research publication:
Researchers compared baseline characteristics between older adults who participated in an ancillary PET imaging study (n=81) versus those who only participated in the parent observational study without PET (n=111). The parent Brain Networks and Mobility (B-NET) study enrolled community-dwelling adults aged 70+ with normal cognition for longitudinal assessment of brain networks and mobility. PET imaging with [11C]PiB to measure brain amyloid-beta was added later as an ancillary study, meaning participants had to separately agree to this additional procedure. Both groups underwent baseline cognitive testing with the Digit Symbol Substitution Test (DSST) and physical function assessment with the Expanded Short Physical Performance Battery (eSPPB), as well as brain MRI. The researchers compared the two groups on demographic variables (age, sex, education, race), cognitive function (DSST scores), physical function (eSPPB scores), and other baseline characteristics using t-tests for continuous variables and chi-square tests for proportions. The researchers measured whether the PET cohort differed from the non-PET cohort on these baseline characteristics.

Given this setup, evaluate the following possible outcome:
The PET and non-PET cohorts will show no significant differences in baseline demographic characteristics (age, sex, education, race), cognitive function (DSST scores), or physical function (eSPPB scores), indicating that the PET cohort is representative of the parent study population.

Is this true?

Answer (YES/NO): YES